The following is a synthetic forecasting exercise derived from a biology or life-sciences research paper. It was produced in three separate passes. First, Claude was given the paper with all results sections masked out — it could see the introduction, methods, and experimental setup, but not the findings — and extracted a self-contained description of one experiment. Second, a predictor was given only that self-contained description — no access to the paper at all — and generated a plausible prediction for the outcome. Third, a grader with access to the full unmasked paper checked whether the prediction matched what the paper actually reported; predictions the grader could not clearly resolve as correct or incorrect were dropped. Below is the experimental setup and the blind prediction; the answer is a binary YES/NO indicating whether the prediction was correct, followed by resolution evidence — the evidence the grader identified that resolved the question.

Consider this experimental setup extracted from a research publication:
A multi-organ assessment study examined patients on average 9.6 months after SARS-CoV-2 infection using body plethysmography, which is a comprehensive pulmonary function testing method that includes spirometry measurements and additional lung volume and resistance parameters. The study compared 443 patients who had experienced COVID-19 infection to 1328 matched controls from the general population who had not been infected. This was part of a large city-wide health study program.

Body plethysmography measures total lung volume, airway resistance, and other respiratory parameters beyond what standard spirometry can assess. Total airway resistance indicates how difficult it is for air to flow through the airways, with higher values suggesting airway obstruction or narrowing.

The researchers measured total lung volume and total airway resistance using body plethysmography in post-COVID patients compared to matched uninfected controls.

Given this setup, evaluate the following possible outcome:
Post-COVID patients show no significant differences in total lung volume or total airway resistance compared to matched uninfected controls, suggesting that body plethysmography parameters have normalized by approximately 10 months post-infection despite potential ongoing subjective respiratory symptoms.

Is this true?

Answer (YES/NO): NO